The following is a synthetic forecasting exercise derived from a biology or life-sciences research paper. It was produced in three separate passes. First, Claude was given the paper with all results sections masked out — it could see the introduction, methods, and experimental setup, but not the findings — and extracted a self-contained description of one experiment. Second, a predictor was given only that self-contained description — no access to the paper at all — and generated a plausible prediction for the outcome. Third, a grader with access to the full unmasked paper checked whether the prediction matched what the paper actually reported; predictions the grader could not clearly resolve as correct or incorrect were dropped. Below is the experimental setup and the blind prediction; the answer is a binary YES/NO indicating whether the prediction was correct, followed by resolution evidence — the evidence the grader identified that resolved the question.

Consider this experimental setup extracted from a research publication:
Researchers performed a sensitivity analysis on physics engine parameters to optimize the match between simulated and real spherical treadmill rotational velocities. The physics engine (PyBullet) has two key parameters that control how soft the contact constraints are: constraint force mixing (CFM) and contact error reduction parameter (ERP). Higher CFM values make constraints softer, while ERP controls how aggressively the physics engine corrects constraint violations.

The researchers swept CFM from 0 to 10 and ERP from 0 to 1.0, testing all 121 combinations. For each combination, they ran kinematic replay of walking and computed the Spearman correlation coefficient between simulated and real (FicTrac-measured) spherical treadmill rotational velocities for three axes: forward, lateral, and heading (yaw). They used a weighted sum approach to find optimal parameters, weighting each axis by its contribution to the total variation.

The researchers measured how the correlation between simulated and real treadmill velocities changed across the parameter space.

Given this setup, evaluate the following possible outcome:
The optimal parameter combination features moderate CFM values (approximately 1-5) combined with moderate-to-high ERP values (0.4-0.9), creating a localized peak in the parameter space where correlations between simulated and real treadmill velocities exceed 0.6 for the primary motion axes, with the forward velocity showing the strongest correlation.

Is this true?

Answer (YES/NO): NO